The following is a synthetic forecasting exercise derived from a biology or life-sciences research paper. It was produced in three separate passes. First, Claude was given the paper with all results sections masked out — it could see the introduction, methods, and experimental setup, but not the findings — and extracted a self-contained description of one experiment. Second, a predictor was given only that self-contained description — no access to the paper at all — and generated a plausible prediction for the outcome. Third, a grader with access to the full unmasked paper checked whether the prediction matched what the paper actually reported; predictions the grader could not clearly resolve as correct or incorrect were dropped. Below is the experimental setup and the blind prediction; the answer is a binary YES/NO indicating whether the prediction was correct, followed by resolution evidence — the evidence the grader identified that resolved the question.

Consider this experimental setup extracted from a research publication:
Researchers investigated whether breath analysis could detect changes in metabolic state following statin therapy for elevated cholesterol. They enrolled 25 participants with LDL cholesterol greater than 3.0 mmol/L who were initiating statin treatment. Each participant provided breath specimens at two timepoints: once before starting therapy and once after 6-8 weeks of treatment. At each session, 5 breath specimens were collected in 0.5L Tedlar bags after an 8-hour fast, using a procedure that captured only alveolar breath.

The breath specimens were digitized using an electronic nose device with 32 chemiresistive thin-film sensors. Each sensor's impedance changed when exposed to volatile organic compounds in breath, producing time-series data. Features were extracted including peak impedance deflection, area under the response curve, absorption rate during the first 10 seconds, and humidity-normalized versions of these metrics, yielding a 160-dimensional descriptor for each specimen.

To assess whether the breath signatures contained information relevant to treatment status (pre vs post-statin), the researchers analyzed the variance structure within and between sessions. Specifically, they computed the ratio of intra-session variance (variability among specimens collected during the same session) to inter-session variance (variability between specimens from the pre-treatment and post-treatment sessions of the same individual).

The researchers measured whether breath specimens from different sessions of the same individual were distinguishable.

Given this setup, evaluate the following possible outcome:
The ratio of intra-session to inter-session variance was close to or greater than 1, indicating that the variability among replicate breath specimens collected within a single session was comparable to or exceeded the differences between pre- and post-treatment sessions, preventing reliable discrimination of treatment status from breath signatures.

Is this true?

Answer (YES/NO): NO